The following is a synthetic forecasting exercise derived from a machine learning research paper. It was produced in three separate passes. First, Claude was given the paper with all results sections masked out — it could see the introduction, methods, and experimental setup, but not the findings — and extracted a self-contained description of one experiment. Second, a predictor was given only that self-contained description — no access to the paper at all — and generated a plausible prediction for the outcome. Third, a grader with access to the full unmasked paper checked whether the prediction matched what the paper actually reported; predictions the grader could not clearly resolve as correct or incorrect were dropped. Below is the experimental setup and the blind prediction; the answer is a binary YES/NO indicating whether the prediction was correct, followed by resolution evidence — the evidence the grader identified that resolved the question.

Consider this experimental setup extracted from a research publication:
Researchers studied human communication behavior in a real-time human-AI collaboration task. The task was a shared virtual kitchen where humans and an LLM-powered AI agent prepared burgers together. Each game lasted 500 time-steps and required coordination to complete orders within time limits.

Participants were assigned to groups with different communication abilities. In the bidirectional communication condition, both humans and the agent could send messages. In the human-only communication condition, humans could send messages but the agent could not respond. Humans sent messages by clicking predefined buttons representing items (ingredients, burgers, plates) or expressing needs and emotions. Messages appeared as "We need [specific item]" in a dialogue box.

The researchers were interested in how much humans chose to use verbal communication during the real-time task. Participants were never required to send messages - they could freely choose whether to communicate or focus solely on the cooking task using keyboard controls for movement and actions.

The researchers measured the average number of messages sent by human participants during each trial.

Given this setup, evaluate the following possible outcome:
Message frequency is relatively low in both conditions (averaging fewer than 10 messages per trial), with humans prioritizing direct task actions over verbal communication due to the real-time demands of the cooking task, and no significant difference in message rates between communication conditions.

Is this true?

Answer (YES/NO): YES